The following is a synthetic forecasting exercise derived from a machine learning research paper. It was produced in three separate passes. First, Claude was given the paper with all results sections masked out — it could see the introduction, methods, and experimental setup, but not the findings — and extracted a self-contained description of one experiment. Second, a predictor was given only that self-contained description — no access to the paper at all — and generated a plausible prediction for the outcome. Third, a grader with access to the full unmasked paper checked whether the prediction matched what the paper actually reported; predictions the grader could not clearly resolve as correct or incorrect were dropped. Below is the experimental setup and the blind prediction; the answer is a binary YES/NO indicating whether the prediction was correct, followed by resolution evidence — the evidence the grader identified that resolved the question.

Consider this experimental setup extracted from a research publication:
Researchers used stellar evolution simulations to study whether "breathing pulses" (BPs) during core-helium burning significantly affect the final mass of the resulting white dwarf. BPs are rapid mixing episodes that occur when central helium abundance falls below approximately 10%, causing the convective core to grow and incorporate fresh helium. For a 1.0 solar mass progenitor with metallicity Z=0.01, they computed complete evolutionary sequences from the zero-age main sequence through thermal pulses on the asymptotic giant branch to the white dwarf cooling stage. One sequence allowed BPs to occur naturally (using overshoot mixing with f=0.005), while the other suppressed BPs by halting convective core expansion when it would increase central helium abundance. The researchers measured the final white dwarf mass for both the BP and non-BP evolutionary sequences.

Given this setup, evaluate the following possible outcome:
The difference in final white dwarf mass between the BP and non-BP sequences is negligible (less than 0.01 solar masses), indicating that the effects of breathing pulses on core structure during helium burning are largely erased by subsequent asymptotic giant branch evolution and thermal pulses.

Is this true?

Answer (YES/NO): YES